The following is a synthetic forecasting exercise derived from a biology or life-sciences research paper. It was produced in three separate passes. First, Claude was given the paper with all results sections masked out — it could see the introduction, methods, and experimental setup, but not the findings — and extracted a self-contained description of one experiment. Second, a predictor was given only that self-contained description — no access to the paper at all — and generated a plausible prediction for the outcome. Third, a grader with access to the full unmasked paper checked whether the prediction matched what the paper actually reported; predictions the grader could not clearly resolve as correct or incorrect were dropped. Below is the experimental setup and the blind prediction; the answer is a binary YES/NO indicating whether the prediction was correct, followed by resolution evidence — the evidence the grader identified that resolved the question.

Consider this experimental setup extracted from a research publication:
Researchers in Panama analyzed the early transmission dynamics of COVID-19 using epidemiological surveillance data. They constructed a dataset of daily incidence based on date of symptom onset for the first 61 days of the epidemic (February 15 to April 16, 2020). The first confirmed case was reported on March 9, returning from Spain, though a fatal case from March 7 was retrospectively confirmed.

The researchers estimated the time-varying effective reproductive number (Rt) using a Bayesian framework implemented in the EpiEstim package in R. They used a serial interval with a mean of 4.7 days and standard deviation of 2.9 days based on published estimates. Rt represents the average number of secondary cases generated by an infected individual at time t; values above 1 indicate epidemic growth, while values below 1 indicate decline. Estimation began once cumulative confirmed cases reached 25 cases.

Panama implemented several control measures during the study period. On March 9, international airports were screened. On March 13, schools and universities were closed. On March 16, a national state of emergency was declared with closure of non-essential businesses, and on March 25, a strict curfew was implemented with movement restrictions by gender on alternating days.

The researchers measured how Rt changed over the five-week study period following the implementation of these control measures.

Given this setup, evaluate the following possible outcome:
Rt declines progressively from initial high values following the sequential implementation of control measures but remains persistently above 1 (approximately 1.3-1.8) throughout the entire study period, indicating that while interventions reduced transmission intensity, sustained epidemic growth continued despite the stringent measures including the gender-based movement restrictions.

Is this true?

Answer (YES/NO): NO